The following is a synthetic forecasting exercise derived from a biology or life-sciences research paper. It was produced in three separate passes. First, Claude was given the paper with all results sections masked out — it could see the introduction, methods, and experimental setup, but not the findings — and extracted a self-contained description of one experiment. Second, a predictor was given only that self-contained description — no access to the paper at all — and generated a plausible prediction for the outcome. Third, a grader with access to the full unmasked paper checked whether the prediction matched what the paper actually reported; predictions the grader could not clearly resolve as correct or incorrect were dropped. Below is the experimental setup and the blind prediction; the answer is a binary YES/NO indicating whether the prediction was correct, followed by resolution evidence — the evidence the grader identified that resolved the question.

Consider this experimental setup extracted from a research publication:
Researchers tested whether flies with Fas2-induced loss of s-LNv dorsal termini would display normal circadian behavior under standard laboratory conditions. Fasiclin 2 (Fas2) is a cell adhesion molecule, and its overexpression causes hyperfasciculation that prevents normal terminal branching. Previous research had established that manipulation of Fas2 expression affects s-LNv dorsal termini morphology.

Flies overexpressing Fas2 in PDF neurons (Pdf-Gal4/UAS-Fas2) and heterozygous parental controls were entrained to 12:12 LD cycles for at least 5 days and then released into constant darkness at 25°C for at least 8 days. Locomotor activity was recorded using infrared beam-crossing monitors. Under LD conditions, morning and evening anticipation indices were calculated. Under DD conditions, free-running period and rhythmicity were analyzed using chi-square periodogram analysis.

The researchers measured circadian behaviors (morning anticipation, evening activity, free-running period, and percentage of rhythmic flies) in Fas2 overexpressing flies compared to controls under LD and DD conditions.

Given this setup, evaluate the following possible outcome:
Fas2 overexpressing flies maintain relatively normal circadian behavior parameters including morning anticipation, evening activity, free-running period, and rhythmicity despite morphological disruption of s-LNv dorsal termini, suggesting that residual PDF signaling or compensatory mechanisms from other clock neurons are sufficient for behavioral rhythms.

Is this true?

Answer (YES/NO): YES